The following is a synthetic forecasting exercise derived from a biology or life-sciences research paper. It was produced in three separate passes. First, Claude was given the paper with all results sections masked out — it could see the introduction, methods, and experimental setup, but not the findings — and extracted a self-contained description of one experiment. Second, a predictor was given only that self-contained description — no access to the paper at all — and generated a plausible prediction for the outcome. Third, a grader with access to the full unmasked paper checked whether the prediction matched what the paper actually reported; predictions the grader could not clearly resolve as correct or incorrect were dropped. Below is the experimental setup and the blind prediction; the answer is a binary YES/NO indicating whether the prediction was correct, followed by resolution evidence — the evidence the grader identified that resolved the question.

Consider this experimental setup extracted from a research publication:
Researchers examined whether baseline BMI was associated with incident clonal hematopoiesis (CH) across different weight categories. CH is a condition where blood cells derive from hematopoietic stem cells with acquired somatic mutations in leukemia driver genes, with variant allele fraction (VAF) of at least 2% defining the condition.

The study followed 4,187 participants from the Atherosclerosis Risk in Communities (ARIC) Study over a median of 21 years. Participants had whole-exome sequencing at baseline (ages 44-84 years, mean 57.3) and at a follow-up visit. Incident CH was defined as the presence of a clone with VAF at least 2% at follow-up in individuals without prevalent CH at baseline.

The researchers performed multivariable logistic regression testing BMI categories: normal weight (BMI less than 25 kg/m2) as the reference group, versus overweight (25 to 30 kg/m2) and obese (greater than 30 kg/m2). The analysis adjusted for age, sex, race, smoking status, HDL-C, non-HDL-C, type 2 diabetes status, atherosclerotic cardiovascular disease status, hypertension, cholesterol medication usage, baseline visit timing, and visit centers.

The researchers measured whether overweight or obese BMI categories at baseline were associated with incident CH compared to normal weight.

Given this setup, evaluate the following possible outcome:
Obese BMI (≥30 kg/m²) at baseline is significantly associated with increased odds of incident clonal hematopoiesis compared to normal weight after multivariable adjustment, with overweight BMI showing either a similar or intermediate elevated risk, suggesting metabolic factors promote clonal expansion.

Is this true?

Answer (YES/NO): NO